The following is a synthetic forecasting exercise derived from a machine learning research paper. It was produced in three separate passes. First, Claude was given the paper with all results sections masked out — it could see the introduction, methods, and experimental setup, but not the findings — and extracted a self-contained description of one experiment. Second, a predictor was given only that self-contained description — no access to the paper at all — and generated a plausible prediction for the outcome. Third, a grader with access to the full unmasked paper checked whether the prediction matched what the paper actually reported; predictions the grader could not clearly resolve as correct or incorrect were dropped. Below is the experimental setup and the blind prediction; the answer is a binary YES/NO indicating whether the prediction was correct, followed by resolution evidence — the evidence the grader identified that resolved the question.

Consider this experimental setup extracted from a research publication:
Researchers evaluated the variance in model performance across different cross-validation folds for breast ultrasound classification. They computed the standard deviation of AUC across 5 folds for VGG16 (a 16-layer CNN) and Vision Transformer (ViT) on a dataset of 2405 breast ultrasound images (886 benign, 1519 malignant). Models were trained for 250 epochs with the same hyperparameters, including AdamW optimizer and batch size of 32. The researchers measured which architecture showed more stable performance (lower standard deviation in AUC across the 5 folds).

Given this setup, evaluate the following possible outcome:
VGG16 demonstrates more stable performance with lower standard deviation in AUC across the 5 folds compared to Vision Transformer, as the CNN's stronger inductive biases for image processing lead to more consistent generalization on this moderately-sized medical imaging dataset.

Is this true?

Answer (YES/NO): YES